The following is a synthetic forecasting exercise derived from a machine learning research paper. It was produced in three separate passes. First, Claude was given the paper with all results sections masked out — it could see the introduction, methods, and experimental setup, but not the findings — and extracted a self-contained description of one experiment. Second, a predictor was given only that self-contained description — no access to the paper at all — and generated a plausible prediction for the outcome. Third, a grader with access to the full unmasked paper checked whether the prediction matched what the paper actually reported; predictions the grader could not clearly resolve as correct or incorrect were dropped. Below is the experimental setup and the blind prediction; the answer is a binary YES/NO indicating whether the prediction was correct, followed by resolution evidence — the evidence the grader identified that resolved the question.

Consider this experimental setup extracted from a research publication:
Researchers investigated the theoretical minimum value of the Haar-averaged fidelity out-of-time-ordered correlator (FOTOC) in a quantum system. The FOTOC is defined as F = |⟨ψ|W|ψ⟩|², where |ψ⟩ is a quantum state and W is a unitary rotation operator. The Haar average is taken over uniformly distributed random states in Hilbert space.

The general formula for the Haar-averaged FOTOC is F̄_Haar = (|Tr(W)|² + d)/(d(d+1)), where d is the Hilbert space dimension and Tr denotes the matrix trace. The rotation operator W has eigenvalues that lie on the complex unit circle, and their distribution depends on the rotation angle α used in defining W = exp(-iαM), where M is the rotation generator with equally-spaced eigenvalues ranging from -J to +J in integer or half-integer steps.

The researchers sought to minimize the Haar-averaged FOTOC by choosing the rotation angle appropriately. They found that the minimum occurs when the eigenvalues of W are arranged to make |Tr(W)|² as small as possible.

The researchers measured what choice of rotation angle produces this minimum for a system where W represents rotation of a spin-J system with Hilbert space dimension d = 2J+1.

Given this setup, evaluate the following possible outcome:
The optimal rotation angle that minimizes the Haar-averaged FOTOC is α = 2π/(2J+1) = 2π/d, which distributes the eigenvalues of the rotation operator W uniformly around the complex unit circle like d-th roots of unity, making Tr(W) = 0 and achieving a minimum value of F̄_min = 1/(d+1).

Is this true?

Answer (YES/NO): YES